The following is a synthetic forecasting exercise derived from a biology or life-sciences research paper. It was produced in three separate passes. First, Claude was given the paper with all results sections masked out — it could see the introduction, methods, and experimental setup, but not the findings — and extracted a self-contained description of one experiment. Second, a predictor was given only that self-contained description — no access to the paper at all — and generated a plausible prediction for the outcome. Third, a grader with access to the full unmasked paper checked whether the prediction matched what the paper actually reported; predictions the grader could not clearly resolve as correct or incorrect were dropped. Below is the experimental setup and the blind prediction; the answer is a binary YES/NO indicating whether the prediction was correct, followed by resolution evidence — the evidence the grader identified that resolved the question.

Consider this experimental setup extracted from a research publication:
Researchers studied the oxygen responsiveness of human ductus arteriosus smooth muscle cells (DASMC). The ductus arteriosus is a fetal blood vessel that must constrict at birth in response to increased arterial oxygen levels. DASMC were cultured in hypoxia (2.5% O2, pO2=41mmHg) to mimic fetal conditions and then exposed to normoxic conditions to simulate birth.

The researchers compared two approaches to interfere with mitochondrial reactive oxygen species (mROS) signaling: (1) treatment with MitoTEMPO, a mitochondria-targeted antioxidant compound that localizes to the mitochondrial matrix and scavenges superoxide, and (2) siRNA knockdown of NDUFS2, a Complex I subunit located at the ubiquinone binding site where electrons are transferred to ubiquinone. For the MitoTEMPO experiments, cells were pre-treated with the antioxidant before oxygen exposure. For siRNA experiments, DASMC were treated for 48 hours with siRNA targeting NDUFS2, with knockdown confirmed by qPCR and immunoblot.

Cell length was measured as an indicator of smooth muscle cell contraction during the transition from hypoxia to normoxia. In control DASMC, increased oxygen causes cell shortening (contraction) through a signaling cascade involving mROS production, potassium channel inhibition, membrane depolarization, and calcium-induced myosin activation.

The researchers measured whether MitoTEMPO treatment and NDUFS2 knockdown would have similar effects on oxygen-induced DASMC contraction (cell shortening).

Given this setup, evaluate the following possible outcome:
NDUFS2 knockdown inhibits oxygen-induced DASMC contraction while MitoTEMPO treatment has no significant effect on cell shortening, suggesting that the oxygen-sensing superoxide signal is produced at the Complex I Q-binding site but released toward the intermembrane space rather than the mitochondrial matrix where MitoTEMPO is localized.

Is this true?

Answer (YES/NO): NO